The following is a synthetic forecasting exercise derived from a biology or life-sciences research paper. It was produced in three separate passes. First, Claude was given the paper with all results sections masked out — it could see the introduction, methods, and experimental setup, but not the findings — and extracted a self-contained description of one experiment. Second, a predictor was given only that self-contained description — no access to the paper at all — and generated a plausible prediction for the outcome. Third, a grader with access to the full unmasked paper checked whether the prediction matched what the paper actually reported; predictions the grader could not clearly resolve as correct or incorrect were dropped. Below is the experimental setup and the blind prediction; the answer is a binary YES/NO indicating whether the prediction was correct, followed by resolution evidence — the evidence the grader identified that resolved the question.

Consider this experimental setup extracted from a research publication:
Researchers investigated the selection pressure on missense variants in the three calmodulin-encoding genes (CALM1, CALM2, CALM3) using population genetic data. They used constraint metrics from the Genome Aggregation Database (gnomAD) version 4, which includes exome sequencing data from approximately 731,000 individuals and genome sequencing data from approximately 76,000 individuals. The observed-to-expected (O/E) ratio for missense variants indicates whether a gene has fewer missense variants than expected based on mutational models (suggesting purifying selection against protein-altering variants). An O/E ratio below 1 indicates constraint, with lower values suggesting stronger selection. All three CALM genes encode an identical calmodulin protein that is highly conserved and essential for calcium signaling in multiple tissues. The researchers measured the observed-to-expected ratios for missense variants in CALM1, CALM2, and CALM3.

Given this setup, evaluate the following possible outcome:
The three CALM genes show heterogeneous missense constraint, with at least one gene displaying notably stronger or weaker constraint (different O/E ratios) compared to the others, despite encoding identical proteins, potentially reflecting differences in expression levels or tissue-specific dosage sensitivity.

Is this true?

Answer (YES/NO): YES